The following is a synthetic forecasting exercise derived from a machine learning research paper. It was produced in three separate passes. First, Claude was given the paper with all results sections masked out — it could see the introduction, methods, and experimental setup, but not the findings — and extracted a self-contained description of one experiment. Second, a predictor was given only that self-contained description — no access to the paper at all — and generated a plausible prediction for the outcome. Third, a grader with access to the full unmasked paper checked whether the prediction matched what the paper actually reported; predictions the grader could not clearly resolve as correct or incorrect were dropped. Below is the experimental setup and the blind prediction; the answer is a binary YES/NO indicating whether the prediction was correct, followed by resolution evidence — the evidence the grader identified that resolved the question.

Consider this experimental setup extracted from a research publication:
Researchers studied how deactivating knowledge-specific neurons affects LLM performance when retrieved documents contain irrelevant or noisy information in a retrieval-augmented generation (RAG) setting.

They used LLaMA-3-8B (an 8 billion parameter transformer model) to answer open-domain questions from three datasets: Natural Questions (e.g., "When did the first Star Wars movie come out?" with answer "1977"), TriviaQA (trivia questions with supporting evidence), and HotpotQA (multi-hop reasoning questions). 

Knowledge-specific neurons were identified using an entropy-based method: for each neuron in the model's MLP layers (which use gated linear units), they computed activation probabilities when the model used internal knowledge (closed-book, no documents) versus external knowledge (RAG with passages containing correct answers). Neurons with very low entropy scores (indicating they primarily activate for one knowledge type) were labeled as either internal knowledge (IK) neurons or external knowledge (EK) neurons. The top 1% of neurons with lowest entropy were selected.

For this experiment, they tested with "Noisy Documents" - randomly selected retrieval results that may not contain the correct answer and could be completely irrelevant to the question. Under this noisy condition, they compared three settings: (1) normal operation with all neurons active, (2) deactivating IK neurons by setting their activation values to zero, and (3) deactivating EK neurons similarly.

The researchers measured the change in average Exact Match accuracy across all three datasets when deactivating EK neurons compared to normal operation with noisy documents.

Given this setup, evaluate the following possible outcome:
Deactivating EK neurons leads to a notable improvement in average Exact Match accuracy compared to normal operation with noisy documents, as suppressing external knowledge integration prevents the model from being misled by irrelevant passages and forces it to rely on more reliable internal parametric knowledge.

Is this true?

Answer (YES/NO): YES